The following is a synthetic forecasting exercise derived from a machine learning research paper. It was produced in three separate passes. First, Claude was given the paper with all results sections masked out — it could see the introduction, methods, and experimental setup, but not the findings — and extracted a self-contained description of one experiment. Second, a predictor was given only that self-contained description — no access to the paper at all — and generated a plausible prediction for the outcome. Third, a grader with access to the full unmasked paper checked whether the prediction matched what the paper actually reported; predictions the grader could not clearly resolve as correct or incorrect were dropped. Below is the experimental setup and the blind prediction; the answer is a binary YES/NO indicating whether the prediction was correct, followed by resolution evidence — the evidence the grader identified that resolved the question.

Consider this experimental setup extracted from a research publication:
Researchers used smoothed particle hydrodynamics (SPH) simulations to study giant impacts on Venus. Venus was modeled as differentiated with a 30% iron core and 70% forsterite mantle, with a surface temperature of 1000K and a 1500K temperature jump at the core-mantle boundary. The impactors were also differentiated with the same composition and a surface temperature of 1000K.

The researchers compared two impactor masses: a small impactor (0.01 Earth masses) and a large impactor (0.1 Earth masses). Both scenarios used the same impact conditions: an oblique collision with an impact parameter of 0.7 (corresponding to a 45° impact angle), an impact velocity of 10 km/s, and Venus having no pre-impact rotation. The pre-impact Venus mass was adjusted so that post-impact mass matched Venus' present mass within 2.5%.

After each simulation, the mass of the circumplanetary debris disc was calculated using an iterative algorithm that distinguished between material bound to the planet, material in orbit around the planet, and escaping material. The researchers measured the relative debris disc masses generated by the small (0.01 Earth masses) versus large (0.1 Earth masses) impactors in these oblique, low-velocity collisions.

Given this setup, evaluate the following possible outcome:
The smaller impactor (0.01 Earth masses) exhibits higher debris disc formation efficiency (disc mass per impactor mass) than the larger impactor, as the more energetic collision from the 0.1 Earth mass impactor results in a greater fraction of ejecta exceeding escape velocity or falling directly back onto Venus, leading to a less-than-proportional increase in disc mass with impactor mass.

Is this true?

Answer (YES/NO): NO